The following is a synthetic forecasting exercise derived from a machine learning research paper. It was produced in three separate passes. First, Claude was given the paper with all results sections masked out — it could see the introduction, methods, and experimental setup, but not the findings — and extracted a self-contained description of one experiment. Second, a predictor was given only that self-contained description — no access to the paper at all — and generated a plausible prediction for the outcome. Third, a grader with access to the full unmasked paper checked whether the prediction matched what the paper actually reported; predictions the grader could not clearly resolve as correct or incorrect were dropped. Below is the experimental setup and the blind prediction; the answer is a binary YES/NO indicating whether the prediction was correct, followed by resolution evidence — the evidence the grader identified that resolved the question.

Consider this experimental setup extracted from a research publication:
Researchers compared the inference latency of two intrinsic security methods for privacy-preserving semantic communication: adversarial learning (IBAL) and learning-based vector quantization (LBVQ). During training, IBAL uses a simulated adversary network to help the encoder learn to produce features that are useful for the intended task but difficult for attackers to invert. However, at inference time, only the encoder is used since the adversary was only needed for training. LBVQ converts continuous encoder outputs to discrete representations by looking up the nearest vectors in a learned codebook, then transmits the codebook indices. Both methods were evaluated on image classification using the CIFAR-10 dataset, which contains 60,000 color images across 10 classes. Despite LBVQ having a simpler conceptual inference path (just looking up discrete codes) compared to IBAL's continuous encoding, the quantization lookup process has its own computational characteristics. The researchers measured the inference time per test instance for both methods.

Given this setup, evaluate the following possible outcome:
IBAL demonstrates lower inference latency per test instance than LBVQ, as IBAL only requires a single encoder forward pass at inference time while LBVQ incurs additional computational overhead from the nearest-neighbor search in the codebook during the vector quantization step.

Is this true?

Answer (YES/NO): YES